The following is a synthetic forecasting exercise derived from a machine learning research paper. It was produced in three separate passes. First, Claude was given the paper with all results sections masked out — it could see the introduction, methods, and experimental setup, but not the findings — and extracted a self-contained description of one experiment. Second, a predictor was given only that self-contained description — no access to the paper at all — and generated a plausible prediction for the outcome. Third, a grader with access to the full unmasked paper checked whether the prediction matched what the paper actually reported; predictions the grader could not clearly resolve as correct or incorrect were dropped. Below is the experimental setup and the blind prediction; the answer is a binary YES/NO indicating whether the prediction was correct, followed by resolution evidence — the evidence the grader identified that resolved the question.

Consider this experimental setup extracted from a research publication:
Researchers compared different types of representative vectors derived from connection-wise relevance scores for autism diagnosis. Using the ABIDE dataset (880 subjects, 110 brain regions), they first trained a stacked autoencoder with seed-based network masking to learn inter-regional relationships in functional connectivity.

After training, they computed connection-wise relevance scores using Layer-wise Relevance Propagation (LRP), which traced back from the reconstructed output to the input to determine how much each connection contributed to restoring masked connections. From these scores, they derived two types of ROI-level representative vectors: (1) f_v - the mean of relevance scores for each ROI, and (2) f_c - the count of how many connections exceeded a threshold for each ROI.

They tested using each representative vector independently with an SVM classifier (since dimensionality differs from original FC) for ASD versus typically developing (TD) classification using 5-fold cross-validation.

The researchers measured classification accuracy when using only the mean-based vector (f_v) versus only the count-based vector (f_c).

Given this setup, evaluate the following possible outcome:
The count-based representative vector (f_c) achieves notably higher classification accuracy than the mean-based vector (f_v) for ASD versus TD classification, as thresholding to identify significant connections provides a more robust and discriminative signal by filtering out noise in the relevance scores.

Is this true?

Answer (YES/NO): YES